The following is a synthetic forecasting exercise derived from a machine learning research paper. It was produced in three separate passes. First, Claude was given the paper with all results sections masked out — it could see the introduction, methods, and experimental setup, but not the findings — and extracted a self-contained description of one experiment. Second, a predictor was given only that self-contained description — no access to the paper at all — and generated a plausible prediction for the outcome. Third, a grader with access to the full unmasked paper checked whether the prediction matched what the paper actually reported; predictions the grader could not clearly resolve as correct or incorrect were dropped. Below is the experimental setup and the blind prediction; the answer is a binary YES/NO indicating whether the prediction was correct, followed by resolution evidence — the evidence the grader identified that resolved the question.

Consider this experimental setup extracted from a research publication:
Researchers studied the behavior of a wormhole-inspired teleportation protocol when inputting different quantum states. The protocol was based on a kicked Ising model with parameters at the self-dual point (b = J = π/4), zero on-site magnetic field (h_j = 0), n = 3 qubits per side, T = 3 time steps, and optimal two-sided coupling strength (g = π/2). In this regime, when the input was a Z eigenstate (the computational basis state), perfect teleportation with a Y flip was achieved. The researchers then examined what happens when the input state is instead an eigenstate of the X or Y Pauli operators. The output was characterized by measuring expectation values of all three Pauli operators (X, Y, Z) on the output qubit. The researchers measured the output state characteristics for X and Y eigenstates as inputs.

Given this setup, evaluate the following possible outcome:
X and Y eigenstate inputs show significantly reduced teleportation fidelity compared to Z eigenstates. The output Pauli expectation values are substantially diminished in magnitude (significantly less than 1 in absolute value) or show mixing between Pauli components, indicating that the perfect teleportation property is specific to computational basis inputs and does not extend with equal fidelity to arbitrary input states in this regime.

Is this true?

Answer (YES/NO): YES